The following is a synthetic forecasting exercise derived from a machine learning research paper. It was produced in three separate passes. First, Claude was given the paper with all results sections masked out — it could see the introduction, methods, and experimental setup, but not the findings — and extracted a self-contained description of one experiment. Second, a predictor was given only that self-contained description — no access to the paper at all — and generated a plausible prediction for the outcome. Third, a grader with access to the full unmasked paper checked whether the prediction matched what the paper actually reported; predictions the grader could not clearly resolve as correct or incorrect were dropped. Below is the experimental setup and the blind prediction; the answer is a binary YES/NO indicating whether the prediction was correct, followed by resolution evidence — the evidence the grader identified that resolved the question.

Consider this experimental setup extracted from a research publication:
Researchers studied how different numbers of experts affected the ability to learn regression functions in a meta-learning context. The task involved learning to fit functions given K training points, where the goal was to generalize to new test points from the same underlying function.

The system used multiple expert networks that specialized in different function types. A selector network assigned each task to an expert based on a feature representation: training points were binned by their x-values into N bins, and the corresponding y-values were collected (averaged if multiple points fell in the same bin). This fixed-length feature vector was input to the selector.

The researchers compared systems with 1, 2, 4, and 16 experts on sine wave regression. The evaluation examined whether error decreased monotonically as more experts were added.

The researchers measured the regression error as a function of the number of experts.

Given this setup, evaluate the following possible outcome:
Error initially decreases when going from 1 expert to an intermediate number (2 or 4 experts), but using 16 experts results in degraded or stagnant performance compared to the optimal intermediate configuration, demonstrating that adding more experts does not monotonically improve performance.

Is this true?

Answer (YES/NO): NO